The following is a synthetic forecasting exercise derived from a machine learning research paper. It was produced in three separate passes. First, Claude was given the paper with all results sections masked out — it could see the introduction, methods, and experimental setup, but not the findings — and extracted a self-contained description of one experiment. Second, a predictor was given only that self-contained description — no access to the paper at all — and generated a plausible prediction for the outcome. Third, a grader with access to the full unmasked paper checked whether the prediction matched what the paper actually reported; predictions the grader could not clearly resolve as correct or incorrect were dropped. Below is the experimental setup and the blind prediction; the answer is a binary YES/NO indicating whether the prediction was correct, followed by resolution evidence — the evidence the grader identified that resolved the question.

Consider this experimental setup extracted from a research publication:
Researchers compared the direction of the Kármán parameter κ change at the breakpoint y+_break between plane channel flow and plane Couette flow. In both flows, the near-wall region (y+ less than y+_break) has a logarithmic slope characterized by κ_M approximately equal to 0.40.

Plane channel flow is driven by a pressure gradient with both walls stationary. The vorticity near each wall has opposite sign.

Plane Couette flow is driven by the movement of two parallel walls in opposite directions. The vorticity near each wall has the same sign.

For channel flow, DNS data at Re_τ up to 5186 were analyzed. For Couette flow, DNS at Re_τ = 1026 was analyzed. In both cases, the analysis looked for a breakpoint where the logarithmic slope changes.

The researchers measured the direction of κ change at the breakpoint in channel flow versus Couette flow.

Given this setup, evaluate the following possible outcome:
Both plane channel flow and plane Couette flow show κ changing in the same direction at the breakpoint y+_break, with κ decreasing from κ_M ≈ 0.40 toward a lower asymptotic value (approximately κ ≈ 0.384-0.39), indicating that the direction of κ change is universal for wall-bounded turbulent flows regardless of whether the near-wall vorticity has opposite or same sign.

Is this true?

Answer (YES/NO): NO